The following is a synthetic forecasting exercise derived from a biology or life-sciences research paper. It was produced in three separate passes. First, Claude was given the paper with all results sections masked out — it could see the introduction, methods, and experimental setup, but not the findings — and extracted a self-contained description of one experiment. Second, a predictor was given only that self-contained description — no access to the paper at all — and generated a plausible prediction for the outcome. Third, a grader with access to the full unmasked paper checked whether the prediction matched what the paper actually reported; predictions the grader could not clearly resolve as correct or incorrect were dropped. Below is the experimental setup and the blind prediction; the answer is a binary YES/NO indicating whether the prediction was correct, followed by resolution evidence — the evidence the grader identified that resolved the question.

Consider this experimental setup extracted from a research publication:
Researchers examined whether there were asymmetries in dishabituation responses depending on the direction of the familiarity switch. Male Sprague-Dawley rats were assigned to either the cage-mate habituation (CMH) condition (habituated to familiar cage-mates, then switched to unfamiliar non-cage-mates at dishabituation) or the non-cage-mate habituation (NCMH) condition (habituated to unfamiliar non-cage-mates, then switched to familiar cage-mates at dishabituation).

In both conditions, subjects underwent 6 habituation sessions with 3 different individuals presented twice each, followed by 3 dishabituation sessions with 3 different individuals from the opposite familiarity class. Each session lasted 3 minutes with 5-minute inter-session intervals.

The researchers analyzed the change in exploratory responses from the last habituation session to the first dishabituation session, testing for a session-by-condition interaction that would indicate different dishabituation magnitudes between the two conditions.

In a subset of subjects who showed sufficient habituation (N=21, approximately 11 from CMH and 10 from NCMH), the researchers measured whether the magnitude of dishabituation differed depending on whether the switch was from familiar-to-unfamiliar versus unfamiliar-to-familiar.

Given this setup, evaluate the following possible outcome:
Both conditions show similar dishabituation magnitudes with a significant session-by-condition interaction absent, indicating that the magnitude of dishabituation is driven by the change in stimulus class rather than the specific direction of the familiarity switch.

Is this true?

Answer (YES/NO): YES